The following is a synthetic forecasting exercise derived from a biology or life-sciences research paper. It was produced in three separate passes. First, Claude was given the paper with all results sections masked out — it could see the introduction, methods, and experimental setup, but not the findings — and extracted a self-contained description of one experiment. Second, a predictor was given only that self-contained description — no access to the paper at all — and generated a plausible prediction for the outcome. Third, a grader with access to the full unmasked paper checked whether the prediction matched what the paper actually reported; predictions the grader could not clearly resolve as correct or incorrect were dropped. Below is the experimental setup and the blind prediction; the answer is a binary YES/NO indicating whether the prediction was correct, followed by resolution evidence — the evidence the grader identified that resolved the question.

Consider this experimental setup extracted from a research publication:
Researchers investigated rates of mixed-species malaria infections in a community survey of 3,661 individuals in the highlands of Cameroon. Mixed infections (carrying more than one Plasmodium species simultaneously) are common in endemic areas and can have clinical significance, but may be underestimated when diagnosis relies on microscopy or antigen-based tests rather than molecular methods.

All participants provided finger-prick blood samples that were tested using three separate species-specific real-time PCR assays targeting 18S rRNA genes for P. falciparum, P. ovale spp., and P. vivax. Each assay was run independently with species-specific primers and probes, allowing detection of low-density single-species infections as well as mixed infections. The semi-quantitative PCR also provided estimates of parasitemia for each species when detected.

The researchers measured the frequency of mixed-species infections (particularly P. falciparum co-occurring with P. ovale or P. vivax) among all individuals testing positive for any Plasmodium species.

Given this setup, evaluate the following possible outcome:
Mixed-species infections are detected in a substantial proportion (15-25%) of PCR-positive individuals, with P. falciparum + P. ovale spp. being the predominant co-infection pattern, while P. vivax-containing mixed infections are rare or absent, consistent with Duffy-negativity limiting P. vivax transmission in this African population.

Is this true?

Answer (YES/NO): NO